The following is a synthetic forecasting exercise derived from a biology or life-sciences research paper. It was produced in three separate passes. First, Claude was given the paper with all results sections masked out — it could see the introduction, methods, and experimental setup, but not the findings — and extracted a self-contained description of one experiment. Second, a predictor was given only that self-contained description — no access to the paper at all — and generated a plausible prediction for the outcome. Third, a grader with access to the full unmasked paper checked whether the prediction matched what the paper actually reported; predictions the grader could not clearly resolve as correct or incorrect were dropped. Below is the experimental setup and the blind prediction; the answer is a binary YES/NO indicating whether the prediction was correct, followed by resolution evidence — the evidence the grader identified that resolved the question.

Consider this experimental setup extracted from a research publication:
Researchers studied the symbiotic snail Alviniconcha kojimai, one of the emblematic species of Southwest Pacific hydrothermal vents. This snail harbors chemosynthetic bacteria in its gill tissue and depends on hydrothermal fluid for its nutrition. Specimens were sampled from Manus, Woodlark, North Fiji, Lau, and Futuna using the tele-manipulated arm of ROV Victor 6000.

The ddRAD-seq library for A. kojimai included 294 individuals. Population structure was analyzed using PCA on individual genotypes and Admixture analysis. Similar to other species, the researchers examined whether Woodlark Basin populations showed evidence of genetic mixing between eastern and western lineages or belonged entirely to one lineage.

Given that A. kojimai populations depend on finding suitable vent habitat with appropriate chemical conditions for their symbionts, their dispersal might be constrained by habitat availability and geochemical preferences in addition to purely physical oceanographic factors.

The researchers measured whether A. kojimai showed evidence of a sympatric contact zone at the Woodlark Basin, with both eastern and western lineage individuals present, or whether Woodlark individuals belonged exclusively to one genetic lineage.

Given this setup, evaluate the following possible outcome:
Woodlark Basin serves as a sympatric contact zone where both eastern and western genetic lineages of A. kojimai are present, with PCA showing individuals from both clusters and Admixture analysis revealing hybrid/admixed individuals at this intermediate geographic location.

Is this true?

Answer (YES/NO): NO